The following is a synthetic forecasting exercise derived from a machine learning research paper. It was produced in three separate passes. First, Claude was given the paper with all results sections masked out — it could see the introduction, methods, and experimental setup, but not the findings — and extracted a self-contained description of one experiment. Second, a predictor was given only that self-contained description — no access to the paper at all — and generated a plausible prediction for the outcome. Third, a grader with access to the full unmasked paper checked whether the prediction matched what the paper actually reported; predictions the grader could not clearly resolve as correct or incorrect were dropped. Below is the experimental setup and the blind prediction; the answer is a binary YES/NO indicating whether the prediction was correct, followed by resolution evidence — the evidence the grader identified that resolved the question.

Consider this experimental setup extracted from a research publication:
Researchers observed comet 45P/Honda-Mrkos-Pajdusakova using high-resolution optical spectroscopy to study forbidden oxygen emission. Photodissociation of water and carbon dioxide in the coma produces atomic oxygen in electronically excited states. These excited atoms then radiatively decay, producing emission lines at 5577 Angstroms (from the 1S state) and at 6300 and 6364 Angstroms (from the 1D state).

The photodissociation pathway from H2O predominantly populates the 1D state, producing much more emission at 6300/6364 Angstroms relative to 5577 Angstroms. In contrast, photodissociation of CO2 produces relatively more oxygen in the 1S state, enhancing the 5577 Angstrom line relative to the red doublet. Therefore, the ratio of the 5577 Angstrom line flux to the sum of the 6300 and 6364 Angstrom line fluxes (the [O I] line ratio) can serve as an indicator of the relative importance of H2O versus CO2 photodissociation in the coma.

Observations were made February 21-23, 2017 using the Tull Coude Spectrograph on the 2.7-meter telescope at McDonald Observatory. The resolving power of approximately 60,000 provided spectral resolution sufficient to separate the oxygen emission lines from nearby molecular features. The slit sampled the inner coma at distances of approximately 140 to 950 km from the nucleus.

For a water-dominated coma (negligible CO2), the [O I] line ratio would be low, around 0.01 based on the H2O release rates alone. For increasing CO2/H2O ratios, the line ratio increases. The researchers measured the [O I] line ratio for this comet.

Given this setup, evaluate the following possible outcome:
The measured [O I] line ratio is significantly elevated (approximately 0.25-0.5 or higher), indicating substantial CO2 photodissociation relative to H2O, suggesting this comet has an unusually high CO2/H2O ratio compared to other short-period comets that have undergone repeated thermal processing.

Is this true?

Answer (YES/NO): NO